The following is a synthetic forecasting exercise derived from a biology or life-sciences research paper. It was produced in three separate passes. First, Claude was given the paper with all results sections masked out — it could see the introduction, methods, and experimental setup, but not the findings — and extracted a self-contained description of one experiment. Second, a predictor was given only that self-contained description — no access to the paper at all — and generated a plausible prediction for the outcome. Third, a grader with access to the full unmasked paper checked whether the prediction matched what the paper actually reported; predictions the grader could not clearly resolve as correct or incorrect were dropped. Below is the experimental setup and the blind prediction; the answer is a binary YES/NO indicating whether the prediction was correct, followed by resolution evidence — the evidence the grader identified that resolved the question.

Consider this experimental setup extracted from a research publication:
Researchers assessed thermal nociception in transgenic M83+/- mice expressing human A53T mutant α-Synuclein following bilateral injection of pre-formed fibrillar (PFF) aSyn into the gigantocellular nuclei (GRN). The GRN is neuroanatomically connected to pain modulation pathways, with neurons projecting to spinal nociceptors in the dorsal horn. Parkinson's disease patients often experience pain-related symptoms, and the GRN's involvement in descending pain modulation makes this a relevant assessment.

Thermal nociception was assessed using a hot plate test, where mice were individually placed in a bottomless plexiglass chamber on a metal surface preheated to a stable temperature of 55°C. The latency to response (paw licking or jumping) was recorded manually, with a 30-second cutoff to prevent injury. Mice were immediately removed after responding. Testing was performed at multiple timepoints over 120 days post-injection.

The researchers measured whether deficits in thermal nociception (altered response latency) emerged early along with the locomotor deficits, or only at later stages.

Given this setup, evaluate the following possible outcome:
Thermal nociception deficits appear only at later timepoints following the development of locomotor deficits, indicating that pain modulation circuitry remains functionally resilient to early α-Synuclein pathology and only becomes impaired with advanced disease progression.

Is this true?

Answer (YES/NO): NO